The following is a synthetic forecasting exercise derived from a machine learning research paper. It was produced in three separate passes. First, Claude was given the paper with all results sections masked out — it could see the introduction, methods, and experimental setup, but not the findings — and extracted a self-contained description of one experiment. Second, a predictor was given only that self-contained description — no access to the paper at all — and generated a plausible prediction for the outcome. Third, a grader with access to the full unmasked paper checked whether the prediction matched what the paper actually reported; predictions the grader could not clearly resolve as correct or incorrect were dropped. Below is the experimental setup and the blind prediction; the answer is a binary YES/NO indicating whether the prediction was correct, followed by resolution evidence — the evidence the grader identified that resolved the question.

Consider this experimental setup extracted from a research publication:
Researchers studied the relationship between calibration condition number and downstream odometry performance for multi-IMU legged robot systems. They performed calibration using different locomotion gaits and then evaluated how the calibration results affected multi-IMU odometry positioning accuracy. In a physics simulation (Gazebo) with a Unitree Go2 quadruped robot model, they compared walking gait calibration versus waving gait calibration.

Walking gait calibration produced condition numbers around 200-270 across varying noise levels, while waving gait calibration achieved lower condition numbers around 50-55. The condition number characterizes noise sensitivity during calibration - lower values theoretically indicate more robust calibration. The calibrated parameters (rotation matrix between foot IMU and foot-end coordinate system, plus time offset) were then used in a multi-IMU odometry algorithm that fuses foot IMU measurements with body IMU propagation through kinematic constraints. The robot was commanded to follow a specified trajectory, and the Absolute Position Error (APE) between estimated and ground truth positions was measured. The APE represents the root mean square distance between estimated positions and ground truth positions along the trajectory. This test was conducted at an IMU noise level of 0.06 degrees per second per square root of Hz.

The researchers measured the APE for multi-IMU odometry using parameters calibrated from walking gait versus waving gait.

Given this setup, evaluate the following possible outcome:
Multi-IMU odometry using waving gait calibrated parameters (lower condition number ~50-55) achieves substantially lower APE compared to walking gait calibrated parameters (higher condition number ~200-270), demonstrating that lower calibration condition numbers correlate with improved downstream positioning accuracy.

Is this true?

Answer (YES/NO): NO